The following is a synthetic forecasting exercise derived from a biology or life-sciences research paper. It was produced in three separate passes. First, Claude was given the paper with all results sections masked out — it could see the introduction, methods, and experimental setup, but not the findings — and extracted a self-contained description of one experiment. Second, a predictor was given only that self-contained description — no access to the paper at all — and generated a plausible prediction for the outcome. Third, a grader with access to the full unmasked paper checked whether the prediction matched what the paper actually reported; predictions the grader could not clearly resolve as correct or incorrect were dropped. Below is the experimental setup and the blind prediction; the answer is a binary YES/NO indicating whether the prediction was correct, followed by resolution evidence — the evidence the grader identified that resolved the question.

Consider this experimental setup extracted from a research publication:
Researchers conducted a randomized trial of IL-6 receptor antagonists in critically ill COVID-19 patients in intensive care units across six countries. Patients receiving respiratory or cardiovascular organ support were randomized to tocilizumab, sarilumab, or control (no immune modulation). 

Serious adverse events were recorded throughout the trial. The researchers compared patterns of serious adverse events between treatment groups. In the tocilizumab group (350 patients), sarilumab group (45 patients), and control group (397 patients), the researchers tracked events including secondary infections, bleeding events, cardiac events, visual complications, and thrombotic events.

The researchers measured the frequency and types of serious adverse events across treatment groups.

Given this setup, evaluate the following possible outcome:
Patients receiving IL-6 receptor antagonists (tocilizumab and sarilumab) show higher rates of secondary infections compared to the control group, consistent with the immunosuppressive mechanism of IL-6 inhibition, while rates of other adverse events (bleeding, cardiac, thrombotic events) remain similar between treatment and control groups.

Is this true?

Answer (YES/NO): NO